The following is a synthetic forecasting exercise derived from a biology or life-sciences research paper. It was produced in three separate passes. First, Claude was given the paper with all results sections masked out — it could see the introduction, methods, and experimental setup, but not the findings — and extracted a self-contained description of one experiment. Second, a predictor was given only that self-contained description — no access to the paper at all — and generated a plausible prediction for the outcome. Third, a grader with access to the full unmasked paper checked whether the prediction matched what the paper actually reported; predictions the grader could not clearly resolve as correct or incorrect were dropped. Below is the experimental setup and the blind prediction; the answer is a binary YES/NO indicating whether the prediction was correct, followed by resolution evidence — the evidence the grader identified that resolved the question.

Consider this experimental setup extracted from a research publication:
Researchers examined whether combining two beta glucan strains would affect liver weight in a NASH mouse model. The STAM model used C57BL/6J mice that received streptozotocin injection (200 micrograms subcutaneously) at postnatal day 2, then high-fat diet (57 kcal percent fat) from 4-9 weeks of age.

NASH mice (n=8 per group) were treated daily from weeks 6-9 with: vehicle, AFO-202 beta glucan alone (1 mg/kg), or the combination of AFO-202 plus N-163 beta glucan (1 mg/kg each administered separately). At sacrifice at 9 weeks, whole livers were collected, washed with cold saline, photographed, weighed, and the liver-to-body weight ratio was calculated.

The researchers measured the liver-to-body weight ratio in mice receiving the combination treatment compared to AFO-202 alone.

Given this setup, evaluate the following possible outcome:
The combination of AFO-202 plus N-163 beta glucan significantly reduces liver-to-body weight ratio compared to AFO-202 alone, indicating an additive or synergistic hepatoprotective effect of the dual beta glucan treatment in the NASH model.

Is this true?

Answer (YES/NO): NO